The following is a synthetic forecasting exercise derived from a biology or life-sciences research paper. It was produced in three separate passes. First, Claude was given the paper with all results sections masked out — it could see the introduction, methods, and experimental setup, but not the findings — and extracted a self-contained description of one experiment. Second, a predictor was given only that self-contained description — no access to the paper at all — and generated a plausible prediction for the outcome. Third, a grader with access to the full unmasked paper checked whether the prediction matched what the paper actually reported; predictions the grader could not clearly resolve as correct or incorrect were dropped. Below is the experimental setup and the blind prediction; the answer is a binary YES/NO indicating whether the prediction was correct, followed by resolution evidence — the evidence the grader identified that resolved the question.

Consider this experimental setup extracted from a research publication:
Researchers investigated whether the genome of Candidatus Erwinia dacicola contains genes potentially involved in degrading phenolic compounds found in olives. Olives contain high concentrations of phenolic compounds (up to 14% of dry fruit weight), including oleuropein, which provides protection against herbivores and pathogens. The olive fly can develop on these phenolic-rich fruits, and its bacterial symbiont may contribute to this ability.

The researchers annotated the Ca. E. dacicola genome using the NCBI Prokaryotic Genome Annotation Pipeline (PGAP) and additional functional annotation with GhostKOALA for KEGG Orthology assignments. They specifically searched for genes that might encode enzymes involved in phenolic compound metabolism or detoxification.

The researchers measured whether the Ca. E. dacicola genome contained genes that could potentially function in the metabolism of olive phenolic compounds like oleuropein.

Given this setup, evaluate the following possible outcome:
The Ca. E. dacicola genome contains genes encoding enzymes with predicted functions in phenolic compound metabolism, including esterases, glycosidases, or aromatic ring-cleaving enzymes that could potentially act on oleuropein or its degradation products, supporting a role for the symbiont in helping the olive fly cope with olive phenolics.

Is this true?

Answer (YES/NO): YES